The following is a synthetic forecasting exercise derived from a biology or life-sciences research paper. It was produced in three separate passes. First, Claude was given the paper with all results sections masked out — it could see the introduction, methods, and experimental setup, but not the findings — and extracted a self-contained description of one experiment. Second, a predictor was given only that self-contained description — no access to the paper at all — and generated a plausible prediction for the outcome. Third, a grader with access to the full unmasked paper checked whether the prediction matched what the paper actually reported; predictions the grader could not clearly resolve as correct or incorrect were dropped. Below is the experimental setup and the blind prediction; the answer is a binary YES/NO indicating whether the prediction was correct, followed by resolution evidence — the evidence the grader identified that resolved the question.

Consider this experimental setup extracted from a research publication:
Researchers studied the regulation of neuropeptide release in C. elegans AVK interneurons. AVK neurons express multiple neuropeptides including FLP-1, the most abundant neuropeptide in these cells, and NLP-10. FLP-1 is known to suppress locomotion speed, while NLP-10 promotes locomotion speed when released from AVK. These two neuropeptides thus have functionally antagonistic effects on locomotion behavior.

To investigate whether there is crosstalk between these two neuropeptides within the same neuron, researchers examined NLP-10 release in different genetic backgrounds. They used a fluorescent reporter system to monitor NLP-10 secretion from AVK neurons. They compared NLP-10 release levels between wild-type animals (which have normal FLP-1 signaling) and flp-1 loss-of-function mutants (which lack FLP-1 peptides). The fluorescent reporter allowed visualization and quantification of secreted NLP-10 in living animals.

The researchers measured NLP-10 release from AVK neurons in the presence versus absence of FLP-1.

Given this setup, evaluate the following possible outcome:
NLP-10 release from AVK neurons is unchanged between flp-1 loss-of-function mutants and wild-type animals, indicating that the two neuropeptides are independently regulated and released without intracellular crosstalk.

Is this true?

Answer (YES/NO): NO